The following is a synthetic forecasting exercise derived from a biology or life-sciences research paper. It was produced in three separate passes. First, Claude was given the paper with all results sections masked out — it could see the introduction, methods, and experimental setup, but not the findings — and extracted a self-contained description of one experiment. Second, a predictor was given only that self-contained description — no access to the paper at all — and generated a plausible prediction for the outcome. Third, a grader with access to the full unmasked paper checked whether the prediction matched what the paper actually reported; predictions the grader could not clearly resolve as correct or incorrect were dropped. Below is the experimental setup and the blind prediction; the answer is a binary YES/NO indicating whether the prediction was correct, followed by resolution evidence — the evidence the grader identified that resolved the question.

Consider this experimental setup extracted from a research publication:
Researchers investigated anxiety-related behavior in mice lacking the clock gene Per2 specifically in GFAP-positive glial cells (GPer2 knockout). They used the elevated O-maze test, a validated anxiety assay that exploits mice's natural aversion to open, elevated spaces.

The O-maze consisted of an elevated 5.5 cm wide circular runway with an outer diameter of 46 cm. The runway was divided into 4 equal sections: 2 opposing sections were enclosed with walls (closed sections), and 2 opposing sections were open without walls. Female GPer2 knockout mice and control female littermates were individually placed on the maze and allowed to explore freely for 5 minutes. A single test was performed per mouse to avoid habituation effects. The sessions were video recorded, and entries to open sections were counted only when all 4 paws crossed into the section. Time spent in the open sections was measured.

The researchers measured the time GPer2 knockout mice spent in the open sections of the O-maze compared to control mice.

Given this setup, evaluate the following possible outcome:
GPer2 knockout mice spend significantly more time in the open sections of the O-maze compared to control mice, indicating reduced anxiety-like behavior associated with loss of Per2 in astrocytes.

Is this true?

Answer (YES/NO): NO